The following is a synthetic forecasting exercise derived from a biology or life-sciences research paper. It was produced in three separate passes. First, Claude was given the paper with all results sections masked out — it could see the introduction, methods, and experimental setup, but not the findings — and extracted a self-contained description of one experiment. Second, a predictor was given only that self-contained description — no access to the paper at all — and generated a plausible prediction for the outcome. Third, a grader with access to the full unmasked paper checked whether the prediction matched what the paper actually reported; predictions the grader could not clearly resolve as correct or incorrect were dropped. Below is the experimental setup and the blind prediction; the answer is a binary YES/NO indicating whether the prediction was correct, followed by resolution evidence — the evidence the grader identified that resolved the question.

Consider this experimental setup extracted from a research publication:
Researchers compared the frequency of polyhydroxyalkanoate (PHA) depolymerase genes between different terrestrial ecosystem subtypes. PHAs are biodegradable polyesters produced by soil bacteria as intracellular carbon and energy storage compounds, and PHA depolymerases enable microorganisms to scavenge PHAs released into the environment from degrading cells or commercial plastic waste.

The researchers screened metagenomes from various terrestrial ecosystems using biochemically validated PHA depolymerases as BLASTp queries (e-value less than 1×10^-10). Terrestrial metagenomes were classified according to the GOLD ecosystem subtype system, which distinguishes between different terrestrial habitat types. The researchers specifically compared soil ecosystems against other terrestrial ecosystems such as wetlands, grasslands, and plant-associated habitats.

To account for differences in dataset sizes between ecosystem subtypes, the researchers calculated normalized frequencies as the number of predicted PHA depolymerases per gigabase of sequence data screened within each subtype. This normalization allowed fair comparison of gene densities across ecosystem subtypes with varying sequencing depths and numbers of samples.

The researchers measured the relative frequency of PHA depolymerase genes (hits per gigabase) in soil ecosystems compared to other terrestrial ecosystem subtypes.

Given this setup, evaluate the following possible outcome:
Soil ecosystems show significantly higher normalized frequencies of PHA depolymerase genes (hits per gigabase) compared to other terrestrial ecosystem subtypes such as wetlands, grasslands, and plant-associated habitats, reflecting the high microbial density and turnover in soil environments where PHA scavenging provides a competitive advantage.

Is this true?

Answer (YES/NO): NO